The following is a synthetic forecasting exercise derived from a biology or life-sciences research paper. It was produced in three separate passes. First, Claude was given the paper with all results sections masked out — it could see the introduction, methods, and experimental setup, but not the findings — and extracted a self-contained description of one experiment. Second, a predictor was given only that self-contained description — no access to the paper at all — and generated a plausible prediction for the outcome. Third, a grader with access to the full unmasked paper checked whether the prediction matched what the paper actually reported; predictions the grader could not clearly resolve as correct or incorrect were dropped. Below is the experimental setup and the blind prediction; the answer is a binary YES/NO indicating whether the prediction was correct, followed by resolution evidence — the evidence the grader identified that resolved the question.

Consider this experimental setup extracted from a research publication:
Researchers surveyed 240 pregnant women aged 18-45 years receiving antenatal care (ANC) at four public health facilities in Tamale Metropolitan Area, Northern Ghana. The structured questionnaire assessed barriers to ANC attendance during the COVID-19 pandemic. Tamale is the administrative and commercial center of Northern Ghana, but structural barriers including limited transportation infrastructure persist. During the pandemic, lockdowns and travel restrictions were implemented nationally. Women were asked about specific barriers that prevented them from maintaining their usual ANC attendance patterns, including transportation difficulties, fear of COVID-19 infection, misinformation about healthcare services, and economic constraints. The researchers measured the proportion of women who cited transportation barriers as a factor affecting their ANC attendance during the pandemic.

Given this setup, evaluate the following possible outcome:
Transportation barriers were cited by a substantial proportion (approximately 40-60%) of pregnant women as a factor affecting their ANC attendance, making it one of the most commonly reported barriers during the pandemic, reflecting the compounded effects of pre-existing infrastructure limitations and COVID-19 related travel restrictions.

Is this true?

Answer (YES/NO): NO